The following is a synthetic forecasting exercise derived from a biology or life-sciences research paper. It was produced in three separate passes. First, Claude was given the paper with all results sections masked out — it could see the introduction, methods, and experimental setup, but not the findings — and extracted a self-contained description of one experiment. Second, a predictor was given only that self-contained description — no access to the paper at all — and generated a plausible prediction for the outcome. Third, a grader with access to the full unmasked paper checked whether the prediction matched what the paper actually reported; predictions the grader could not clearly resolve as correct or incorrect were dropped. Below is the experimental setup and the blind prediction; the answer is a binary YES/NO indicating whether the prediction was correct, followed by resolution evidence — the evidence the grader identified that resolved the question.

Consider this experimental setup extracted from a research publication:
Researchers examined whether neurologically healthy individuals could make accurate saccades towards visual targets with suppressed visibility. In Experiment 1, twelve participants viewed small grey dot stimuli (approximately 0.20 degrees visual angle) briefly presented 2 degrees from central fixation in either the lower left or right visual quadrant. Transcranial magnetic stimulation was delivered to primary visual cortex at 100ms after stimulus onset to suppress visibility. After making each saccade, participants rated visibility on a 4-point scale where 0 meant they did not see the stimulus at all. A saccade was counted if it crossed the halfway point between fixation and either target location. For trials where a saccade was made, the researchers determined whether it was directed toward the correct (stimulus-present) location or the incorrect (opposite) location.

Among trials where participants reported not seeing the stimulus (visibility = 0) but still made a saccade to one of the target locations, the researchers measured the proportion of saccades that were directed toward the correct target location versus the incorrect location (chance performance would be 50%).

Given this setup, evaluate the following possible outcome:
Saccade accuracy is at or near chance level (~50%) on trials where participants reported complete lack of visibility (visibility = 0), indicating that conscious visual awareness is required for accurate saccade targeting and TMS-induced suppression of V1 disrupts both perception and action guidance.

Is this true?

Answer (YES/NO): NO